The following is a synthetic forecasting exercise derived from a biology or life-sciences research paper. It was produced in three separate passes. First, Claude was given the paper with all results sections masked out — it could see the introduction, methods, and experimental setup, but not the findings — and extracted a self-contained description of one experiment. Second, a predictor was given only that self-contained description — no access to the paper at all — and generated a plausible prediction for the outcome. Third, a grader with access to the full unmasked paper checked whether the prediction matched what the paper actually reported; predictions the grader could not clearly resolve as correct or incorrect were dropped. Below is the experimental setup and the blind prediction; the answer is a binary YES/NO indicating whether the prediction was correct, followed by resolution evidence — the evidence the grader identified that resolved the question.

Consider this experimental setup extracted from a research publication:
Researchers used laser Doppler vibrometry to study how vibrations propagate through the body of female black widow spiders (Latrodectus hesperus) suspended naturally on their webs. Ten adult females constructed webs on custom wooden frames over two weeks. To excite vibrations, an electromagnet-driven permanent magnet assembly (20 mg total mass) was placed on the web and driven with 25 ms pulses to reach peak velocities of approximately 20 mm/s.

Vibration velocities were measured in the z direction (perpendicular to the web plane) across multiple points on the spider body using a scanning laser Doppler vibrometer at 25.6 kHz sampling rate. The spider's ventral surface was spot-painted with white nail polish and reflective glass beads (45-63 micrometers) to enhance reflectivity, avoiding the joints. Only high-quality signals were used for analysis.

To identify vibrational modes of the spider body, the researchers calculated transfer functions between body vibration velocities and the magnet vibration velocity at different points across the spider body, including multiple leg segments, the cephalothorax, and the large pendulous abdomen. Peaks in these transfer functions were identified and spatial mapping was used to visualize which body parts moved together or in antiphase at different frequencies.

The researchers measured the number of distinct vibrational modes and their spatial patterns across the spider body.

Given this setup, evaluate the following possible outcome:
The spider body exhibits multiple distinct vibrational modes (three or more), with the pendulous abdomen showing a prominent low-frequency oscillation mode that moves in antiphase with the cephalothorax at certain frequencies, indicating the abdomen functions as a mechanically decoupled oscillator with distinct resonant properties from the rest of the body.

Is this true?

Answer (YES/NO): NO